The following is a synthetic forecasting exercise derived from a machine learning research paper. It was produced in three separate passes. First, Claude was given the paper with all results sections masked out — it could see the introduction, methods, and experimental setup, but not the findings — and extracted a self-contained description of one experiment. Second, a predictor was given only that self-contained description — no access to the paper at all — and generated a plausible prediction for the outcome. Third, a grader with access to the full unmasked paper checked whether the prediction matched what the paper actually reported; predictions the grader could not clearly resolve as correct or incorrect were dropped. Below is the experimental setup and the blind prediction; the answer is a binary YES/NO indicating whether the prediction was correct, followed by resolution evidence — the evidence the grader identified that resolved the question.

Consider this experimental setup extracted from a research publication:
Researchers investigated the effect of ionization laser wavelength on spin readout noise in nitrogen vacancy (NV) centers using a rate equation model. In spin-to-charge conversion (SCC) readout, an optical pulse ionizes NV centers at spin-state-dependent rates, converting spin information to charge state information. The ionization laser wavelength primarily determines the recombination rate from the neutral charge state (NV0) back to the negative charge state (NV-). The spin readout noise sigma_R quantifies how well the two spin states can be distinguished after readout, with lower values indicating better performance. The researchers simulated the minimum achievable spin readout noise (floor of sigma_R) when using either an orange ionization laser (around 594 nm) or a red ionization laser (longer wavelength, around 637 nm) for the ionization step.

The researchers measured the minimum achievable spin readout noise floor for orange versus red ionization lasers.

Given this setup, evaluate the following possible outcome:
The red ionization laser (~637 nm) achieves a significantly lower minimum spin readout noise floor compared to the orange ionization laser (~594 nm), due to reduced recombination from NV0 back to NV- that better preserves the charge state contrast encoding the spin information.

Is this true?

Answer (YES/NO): YES